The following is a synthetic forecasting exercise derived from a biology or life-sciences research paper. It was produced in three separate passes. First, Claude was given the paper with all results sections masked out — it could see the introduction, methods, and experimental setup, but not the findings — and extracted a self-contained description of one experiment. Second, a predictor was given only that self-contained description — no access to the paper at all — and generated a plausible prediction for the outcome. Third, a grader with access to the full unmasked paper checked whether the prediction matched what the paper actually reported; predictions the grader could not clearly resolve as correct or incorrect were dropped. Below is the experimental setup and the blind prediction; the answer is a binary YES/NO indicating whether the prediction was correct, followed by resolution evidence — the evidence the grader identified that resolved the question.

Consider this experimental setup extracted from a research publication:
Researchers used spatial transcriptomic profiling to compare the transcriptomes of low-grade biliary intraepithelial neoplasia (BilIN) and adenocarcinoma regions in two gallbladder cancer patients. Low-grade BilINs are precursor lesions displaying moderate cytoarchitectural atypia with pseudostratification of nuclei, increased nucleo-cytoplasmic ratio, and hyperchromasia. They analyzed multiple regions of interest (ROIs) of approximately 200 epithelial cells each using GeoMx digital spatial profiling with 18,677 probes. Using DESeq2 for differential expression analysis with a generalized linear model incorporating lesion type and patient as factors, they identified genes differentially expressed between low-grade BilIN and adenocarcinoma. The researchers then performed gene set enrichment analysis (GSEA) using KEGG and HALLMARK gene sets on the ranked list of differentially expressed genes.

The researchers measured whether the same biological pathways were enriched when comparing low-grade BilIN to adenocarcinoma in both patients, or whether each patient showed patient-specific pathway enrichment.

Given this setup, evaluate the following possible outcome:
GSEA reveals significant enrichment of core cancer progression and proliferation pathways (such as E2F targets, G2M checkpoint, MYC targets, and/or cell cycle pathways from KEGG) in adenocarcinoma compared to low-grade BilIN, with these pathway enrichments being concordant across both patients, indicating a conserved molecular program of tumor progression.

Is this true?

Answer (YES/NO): NO